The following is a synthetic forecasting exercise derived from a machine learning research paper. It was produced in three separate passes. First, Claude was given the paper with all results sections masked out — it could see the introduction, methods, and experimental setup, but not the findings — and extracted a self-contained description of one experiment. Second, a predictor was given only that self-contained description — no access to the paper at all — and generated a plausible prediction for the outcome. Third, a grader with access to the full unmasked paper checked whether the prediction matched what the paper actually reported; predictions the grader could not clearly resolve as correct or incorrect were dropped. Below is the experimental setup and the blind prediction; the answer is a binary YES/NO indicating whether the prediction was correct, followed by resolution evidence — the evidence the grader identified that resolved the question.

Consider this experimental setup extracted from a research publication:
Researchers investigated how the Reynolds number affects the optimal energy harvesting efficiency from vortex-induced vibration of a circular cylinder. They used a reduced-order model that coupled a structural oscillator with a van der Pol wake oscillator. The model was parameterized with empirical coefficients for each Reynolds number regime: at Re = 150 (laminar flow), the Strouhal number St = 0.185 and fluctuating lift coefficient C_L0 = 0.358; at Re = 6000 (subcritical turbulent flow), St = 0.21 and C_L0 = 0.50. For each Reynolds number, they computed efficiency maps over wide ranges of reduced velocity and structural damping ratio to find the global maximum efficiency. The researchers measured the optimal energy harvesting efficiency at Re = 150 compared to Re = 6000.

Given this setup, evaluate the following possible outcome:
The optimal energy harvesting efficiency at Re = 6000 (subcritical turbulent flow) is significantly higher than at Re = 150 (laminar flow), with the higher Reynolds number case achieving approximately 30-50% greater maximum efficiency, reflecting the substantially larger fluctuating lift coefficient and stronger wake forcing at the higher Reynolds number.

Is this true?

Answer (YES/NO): YES